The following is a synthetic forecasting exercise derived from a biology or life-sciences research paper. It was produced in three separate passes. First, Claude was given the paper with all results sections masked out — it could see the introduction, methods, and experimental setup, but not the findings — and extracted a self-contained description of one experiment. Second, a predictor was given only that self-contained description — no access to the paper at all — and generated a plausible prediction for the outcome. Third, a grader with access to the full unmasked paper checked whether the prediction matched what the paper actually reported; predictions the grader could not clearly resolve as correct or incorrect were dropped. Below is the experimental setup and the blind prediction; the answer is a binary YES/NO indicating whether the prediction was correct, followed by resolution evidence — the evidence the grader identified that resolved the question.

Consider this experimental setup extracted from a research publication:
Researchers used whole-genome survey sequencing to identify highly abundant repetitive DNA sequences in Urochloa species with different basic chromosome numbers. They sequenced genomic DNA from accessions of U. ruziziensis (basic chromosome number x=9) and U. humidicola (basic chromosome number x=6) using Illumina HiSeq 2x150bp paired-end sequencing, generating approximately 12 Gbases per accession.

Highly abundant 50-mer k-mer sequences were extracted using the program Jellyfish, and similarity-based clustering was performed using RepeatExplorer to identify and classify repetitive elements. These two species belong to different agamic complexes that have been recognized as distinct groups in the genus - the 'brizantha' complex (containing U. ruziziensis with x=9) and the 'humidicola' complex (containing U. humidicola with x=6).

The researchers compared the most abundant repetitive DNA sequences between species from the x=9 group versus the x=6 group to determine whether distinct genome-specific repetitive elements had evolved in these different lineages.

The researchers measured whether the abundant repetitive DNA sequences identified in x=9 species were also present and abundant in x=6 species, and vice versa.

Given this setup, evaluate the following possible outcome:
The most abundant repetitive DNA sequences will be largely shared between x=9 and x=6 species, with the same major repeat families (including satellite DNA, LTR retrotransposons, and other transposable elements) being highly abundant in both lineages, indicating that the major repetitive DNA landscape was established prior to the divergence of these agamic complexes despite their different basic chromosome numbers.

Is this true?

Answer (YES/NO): YES